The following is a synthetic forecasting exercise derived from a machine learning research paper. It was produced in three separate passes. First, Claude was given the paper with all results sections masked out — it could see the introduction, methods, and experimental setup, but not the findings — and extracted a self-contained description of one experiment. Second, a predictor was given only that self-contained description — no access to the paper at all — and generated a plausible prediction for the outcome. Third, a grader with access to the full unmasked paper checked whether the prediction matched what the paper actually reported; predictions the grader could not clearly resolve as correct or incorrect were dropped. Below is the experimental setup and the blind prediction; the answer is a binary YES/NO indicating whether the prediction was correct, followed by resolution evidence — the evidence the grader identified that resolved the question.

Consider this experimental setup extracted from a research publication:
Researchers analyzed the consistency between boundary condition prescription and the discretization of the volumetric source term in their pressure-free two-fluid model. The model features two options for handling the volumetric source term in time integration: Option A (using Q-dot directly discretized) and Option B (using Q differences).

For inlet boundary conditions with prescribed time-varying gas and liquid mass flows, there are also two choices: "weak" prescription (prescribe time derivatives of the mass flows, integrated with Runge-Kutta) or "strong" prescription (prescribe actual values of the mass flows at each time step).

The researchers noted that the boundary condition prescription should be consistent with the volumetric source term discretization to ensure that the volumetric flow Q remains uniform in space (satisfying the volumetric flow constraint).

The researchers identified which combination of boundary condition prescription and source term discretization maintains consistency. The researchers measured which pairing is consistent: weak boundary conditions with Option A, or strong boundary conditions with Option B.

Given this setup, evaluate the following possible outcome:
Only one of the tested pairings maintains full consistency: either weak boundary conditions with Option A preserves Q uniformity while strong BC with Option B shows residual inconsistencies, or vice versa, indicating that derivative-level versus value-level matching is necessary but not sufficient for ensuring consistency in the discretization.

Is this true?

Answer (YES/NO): NO